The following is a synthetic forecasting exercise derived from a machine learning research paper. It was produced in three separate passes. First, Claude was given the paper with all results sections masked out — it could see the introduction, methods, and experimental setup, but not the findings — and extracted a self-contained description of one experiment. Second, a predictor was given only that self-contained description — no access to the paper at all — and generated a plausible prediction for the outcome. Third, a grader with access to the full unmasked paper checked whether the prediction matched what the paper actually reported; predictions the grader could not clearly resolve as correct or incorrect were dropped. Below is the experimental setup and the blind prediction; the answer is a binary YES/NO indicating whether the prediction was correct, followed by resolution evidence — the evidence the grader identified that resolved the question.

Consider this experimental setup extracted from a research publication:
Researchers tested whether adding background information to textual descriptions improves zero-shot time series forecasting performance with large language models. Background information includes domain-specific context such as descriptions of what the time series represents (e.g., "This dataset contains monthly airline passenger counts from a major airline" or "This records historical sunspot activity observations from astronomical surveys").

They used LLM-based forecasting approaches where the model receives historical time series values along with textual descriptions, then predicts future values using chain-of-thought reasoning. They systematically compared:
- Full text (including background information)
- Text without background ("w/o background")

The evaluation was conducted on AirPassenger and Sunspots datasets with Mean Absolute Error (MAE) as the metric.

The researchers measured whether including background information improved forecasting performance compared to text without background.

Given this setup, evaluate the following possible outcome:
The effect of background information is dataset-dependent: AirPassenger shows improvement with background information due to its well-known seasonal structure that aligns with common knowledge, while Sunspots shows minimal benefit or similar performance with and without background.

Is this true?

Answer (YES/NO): NO